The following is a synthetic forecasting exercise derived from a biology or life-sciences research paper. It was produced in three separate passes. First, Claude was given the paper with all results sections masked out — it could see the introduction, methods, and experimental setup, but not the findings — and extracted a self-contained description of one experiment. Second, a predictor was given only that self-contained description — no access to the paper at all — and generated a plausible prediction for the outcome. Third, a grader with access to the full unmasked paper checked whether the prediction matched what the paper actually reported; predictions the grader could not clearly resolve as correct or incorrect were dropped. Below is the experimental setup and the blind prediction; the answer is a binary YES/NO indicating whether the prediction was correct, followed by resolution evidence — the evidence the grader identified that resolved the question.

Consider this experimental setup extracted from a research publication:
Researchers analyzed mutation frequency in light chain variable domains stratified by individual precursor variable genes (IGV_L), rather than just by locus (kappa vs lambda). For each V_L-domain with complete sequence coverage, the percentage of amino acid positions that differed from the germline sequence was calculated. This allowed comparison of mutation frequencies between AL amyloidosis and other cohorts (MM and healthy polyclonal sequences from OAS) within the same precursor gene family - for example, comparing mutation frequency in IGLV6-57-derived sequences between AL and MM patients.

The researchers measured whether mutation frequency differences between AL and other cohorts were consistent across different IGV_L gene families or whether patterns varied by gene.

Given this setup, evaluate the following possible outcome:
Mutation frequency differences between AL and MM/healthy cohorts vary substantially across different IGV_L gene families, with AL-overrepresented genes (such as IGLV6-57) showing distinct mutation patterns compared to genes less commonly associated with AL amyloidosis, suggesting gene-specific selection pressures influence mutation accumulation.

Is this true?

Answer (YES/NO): YES